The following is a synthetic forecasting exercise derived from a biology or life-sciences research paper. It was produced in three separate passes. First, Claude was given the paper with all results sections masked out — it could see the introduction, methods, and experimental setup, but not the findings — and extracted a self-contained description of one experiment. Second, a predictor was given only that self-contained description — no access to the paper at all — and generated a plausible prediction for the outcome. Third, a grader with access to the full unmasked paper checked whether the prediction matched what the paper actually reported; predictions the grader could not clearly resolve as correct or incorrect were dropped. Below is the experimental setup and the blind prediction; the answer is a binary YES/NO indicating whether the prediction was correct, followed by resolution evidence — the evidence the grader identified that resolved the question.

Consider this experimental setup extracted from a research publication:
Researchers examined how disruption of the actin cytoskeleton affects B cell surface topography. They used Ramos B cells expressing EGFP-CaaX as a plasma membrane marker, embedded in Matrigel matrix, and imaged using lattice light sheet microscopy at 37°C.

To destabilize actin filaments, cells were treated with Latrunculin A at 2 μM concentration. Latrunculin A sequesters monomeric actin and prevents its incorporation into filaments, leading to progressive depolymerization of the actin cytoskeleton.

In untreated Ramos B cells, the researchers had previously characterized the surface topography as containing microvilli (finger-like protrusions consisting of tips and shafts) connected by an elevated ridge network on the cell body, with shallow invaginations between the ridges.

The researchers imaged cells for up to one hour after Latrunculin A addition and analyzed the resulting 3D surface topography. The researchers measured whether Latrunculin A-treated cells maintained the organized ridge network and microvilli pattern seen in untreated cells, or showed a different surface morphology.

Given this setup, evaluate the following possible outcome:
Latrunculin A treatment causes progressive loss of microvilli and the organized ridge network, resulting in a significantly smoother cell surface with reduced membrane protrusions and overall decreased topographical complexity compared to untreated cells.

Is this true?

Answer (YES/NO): NO